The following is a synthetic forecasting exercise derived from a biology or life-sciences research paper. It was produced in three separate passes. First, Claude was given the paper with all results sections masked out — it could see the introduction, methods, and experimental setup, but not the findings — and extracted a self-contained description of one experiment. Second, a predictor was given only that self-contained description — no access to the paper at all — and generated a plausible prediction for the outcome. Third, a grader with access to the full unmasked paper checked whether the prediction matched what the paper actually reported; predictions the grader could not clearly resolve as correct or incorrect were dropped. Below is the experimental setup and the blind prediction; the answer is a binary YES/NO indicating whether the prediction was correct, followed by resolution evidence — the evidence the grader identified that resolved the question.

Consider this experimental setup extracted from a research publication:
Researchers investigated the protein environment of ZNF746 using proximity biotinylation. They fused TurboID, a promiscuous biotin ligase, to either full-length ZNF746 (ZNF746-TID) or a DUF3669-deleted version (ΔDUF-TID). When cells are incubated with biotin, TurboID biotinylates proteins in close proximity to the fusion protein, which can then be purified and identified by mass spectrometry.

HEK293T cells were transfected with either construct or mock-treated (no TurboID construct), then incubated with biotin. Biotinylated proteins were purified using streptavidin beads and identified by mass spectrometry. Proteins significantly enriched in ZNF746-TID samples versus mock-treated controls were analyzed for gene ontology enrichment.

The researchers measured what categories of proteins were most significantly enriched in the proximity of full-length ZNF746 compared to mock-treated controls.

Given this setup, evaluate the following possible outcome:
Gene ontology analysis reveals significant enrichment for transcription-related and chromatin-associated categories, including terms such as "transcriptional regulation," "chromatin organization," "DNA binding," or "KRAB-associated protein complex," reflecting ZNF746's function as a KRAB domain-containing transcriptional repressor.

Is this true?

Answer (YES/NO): NO